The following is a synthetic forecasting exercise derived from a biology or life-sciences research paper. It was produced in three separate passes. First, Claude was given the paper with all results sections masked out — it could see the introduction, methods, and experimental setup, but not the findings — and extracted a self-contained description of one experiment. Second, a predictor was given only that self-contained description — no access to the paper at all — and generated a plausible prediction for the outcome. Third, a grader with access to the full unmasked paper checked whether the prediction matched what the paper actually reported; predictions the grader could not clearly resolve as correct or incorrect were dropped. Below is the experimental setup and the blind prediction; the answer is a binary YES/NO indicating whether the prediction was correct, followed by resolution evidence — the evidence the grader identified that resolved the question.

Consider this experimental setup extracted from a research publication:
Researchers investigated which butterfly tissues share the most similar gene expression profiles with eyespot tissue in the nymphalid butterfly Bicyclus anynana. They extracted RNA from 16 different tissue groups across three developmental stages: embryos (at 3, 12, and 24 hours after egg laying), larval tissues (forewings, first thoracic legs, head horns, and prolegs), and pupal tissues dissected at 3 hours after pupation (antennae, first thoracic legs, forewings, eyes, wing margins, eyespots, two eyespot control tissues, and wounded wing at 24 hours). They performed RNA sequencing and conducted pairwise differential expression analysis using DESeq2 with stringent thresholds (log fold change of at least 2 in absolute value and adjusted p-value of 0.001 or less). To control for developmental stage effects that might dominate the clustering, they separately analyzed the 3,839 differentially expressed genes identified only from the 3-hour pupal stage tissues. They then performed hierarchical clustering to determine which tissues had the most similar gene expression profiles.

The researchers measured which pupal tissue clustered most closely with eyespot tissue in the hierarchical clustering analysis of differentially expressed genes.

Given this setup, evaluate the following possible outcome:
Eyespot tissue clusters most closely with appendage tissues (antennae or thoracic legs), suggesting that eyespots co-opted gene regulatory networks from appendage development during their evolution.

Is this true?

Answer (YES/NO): YES